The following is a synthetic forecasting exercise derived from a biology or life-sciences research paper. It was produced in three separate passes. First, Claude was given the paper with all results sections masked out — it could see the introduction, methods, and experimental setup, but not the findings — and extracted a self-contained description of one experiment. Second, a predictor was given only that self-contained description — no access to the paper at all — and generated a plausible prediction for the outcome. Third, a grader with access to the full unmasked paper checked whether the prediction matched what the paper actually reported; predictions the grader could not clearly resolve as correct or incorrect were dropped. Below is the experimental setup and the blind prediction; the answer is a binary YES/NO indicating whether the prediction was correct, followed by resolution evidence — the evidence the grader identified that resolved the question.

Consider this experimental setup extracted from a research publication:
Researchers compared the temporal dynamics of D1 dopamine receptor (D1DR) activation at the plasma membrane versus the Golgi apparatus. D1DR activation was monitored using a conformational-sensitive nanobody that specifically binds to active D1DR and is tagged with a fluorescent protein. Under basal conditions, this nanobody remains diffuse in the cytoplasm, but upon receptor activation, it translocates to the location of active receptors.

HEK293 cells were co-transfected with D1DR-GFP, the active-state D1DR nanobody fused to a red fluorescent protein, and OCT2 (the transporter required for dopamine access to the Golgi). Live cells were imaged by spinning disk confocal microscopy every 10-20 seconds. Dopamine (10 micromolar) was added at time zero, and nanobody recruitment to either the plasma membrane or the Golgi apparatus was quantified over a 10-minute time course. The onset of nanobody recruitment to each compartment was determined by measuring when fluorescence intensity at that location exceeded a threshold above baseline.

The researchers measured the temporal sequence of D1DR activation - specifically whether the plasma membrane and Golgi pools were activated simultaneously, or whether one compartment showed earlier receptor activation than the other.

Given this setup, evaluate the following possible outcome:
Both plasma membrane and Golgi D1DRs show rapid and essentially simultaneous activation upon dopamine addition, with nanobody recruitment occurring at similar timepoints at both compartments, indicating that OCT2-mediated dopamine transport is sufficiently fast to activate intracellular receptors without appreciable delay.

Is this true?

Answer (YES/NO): NO